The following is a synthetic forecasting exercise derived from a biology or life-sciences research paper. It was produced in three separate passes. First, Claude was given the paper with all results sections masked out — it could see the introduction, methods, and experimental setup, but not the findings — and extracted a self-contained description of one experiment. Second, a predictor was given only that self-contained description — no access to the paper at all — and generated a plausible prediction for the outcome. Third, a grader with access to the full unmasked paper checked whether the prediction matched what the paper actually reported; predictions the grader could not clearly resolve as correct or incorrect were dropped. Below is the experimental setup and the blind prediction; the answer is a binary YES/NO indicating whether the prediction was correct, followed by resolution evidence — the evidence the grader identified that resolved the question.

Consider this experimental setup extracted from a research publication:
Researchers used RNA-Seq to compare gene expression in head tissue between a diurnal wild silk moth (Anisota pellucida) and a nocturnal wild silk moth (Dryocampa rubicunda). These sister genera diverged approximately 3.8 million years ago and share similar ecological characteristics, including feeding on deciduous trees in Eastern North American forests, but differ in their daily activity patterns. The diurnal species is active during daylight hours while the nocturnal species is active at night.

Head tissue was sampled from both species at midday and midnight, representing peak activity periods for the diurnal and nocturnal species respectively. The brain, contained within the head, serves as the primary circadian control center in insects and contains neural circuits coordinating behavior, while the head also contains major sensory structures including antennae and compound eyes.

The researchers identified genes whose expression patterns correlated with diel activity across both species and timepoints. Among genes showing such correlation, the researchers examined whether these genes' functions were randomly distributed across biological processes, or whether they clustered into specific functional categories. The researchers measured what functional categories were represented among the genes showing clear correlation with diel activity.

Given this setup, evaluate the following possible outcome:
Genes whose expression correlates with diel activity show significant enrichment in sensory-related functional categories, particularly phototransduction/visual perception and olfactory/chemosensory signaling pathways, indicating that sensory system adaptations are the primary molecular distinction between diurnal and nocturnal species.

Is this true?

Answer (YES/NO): NO